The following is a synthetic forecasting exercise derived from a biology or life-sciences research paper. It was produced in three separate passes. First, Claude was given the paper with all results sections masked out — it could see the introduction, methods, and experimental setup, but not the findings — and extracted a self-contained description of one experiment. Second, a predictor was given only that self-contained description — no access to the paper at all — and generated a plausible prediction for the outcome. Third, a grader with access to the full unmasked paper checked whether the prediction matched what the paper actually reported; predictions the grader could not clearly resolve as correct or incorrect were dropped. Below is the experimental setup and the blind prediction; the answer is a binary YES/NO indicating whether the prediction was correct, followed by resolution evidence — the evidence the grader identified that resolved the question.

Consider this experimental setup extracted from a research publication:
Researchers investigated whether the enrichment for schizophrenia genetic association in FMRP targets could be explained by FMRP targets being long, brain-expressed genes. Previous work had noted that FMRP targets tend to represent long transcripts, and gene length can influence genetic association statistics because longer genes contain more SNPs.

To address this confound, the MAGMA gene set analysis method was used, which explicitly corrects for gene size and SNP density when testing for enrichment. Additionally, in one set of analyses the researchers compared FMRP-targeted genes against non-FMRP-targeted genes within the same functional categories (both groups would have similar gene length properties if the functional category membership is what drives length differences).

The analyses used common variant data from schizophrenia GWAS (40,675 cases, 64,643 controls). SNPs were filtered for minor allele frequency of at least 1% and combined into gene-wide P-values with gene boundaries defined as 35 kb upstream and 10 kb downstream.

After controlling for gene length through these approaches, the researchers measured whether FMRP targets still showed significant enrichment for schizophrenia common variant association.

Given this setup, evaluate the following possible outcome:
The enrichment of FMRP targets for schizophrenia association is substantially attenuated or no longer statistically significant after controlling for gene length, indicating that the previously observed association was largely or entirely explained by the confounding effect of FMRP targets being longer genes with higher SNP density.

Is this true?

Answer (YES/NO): NO